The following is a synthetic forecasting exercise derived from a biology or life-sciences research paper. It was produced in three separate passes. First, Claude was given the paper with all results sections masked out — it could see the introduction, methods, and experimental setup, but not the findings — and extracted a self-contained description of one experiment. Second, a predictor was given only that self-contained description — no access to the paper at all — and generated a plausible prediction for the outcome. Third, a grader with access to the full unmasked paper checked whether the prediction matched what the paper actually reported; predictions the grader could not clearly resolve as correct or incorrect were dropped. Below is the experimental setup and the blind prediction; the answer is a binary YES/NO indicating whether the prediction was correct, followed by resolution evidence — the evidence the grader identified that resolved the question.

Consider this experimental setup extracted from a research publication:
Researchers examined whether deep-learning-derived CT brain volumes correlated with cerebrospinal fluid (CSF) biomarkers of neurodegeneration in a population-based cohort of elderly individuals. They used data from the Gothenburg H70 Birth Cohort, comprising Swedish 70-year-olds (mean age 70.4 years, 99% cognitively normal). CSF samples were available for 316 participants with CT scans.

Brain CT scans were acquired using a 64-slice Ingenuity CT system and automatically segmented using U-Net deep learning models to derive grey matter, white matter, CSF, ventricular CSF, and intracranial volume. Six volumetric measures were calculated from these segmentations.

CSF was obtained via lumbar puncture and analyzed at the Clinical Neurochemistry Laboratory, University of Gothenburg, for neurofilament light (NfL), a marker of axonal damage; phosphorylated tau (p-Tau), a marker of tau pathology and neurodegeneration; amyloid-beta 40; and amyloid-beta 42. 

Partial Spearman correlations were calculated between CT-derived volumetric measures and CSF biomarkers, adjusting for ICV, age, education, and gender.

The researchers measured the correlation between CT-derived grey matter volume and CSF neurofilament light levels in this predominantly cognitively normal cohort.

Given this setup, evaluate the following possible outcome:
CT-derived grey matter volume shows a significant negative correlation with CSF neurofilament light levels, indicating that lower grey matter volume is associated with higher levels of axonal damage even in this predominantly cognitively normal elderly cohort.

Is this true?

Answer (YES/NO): YES